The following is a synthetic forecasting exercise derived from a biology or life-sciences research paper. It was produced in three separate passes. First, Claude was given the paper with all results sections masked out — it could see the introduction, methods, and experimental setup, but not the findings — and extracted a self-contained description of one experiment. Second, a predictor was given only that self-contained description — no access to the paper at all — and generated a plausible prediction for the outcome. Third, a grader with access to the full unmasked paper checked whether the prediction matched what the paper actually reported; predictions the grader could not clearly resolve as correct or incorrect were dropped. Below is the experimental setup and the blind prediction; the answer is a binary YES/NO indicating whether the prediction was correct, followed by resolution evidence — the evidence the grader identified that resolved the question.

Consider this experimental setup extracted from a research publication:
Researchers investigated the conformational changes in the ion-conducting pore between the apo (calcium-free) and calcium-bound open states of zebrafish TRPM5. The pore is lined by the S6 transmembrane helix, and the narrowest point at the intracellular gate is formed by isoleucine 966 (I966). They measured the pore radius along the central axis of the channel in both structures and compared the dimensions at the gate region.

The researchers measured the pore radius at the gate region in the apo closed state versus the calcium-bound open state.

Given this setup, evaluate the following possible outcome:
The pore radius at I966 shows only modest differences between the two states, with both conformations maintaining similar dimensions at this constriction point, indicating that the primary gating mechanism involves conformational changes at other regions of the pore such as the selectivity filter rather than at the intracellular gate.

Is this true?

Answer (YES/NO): NO